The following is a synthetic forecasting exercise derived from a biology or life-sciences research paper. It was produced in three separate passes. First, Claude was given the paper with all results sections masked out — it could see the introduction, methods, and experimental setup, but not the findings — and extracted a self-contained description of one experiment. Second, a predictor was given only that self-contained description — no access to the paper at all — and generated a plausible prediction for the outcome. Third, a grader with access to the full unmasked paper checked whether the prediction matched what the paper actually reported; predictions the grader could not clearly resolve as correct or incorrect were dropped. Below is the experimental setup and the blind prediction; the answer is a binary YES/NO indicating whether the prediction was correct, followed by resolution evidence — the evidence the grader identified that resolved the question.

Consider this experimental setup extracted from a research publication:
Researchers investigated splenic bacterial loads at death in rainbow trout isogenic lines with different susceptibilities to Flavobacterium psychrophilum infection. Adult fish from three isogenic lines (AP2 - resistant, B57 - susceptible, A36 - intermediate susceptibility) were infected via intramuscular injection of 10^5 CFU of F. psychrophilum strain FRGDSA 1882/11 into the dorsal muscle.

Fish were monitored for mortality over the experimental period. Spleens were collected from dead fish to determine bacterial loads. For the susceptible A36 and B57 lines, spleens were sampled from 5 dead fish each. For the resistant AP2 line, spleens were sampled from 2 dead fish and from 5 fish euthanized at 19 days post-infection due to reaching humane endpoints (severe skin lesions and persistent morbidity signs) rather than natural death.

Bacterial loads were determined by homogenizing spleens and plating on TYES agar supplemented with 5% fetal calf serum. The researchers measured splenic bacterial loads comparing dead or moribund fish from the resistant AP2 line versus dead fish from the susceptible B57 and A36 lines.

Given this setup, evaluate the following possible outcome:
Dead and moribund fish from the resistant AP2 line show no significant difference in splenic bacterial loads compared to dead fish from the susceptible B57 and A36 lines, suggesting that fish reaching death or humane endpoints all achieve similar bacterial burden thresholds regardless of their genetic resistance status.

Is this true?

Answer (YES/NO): NO